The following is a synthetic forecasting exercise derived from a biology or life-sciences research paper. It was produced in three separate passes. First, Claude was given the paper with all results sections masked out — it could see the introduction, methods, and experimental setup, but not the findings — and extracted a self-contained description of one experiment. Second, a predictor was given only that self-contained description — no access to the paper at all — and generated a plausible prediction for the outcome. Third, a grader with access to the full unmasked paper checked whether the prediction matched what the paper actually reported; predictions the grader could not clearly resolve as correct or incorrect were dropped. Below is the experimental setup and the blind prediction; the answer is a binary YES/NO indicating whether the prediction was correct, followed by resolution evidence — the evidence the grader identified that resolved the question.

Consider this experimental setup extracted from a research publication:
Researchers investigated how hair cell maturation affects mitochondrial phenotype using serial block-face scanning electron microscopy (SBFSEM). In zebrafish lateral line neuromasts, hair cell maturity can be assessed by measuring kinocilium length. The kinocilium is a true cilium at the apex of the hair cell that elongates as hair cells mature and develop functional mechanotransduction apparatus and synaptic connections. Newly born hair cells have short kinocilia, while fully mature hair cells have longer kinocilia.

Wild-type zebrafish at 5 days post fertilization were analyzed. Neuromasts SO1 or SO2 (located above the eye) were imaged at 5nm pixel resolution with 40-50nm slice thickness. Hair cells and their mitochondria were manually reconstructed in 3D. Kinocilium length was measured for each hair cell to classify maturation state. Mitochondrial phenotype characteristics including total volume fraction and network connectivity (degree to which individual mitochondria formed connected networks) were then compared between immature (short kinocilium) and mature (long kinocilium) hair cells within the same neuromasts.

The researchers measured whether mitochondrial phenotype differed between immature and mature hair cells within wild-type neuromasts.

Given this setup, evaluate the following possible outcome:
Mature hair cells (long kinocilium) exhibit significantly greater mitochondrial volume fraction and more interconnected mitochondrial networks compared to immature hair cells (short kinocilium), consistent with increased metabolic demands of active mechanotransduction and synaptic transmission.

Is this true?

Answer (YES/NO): YES